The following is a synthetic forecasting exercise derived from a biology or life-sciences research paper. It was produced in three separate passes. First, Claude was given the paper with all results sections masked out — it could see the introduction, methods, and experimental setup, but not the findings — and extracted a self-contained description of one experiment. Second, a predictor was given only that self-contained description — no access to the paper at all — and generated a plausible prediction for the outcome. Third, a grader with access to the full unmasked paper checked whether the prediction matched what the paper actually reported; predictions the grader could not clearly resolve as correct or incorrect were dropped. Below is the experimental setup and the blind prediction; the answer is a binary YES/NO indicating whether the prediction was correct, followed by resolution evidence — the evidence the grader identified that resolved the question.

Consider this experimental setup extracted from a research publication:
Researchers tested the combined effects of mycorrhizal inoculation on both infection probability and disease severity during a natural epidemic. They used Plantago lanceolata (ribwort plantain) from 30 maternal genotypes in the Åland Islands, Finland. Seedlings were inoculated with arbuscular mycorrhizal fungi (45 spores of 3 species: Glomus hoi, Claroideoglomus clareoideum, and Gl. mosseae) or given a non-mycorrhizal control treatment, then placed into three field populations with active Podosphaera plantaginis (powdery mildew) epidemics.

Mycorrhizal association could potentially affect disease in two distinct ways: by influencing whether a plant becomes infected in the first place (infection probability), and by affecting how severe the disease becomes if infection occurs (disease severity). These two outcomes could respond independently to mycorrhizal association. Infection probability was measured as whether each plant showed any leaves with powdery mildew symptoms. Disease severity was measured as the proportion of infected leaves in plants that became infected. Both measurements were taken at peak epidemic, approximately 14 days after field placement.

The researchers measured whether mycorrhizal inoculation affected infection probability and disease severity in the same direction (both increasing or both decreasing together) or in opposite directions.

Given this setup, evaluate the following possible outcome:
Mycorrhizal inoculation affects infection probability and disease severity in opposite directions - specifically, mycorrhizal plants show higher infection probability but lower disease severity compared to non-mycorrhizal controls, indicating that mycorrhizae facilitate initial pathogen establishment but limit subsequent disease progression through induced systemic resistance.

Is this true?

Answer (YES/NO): YES